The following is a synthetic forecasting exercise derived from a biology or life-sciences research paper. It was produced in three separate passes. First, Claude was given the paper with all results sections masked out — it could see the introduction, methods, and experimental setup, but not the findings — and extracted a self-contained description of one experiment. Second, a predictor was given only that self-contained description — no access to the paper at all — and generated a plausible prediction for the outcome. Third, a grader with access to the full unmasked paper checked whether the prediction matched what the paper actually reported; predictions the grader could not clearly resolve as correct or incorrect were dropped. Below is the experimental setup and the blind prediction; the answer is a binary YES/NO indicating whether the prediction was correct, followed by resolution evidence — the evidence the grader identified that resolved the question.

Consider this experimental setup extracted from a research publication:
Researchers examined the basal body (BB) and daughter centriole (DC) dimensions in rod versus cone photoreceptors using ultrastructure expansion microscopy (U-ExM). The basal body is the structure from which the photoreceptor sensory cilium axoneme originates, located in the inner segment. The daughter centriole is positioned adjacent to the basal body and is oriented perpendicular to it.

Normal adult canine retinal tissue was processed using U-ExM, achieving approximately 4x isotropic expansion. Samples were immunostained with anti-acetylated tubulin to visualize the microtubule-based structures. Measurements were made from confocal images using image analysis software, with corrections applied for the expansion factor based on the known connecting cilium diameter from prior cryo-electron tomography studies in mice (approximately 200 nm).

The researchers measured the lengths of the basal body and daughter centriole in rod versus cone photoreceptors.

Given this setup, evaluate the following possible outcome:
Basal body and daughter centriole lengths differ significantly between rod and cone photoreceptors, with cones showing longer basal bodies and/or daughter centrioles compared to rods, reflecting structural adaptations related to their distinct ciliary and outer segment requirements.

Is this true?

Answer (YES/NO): YES